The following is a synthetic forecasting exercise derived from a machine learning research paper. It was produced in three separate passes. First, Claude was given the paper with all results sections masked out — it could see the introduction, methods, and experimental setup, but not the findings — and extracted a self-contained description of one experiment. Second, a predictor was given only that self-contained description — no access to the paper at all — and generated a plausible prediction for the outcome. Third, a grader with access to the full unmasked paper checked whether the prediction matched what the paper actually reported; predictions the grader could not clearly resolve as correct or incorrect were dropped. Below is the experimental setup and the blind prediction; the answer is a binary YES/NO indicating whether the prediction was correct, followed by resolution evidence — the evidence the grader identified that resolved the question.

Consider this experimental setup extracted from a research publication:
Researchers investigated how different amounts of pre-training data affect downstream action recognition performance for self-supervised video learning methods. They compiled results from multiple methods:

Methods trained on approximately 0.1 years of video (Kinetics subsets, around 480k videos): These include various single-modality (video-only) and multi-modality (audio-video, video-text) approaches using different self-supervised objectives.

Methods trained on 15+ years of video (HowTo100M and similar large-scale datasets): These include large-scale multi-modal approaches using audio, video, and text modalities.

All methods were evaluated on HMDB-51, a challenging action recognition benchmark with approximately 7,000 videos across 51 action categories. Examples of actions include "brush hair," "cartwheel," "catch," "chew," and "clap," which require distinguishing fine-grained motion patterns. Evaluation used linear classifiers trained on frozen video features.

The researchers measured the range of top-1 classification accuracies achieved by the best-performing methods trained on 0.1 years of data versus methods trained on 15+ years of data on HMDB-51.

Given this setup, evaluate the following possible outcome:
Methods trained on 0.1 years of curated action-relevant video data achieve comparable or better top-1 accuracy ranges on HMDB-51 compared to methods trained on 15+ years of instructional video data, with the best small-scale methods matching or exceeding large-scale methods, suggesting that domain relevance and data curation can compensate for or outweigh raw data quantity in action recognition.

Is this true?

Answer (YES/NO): NO